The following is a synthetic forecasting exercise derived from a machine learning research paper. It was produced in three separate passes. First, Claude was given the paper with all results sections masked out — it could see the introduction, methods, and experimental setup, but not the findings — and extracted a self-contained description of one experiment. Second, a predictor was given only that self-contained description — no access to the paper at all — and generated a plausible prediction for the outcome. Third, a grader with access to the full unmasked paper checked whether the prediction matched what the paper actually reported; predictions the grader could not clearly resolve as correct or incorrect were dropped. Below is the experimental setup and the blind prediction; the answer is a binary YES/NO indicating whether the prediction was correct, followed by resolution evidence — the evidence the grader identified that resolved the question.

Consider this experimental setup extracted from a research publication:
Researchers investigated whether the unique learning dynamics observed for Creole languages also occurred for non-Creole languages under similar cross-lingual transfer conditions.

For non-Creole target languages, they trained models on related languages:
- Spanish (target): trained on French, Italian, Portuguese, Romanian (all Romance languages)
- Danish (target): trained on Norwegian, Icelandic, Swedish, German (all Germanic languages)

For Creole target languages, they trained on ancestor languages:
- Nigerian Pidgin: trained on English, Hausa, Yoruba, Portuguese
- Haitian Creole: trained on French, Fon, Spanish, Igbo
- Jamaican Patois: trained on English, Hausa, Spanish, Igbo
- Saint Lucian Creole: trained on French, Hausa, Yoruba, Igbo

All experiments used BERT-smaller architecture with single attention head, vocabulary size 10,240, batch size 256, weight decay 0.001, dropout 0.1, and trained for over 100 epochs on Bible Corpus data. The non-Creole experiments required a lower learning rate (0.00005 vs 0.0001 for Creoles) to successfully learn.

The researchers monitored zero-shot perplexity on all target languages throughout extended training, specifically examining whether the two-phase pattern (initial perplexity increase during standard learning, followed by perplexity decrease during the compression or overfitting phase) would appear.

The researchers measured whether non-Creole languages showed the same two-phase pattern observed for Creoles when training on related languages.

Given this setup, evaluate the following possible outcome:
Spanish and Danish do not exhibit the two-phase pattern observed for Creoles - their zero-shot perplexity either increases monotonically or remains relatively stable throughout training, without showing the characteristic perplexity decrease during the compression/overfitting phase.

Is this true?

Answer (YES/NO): NO